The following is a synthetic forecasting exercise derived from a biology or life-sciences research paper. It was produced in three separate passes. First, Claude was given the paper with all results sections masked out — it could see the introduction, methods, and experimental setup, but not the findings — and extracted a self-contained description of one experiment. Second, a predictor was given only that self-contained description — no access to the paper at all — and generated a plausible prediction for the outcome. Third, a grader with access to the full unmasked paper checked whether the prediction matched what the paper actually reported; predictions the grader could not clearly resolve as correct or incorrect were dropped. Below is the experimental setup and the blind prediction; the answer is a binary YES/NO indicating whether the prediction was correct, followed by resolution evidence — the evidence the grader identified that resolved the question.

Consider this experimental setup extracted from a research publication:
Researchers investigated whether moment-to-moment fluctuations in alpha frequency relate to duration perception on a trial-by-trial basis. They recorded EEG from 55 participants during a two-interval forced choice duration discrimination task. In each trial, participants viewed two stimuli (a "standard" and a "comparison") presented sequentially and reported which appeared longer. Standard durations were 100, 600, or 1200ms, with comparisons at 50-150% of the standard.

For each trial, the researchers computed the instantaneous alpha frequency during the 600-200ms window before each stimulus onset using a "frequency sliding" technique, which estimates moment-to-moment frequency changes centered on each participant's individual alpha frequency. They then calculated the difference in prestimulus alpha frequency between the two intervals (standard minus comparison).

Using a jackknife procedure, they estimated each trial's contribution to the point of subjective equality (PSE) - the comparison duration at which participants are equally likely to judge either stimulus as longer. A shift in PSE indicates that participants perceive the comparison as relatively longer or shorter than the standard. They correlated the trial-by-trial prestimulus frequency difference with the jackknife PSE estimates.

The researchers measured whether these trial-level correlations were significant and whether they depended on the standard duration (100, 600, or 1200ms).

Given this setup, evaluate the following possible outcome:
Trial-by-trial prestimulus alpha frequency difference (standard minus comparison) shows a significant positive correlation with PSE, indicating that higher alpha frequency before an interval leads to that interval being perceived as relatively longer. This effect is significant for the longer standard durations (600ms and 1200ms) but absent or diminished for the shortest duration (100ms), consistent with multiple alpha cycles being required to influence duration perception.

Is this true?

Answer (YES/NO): NO